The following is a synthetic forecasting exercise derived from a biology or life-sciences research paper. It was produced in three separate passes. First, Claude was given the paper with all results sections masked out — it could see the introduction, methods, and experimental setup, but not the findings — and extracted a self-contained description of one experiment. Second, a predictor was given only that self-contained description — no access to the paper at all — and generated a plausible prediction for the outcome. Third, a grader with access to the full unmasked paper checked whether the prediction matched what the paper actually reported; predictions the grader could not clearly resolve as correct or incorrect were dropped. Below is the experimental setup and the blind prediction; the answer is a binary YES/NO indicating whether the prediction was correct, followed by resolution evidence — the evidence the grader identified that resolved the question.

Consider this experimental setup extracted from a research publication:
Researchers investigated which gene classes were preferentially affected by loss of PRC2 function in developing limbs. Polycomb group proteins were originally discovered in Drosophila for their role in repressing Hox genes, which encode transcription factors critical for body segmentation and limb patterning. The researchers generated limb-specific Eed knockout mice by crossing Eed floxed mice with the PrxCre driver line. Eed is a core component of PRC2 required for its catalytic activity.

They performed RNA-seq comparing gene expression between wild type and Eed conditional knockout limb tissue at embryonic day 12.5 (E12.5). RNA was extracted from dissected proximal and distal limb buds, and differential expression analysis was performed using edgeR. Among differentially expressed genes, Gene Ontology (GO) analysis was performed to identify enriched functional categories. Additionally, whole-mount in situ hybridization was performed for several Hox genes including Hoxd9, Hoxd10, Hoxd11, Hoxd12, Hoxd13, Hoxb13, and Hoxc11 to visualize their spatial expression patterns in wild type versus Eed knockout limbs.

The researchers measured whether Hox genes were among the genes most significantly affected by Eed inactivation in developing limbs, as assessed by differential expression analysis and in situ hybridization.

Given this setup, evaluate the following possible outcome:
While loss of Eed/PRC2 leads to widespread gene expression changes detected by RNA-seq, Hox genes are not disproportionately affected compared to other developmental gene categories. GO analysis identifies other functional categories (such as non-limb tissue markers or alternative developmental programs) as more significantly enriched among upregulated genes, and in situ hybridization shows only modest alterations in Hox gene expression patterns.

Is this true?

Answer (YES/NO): NO